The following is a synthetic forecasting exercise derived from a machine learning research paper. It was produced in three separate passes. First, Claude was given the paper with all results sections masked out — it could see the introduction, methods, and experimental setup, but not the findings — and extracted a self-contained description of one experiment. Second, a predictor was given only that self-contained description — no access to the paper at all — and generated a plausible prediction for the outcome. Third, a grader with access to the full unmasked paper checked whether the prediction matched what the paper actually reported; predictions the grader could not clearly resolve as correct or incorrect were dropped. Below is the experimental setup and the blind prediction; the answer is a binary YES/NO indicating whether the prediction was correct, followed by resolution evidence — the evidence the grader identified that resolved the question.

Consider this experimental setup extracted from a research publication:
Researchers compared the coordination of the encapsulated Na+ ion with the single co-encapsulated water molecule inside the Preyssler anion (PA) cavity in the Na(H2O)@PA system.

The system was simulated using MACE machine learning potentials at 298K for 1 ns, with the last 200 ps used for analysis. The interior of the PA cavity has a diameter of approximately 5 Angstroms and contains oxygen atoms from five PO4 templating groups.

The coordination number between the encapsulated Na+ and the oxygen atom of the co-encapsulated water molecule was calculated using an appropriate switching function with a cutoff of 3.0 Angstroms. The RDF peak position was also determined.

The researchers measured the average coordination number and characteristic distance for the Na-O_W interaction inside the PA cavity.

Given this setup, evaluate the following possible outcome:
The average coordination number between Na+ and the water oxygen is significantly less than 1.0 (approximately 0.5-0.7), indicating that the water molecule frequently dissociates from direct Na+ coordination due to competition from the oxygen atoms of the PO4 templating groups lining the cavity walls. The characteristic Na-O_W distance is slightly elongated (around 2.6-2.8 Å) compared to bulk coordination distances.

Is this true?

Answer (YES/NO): NO